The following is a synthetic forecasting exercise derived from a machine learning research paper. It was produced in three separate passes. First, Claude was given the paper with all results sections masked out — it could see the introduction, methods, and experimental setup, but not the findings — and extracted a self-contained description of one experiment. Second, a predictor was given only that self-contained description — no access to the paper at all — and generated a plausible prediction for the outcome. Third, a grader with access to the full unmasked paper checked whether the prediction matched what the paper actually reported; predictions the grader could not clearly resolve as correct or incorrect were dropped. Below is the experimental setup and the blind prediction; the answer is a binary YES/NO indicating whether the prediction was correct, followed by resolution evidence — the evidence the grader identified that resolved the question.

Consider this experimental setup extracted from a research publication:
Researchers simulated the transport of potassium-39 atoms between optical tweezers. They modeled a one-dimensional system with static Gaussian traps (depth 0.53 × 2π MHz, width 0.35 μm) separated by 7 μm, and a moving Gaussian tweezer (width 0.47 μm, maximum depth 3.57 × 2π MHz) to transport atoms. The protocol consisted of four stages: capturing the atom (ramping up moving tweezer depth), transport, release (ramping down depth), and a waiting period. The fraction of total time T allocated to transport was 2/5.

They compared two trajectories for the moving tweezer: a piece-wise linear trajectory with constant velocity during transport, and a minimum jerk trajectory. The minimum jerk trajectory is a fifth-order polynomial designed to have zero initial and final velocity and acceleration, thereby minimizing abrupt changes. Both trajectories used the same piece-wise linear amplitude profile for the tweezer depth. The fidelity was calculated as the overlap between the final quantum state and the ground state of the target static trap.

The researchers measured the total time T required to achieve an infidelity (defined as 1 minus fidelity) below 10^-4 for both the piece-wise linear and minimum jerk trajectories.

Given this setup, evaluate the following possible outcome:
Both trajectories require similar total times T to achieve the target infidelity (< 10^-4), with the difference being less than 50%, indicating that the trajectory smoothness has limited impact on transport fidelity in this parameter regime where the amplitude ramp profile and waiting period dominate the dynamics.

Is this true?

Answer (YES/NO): NO